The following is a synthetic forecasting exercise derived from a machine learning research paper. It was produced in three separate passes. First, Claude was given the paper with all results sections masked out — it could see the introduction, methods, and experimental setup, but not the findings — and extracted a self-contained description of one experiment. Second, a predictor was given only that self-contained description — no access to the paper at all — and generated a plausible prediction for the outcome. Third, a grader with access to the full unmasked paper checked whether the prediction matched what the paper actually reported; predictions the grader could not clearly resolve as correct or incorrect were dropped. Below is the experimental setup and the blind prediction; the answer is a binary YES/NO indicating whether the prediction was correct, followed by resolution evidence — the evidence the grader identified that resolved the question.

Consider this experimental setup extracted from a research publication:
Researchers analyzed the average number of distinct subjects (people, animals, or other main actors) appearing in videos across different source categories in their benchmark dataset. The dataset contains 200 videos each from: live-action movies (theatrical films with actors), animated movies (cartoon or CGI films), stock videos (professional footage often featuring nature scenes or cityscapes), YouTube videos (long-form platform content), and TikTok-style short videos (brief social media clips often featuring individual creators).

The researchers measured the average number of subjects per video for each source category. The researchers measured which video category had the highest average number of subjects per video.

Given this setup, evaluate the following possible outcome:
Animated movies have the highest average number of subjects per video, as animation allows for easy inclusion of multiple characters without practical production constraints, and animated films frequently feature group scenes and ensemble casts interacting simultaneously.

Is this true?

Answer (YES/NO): YES